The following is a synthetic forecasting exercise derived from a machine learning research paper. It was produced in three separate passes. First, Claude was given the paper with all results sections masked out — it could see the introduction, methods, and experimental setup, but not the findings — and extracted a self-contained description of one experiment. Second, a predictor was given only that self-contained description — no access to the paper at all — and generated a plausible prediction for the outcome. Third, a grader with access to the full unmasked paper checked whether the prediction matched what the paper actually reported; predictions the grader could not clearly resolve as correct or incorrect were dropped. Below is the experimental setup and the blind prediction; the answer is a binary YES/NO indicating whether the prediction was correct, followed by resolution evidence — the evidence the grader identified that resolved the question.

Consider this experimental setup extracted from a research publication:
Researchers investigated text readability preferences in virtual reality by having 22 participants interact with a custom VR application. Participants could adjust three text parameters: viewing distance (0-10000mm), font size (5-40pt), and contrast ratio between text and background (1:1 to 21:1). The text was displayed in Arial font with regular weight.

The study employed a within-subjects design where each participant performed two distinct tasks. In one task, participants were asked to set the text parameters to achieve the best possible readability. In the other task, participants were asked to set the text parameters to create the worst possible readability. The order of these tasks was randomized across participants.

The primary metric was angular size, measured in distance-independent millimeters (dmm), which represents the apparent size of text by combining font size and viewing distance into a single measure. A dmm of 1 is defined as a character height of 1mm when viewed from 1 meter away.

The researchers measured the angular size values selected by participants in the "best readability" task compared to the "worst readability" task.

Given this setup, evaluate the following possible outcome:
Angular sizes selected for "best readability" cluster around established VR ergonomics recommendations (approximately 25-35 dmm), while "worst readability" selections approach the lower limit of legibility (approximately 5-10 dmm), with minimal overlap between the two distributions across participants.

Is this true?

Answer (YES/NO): NO